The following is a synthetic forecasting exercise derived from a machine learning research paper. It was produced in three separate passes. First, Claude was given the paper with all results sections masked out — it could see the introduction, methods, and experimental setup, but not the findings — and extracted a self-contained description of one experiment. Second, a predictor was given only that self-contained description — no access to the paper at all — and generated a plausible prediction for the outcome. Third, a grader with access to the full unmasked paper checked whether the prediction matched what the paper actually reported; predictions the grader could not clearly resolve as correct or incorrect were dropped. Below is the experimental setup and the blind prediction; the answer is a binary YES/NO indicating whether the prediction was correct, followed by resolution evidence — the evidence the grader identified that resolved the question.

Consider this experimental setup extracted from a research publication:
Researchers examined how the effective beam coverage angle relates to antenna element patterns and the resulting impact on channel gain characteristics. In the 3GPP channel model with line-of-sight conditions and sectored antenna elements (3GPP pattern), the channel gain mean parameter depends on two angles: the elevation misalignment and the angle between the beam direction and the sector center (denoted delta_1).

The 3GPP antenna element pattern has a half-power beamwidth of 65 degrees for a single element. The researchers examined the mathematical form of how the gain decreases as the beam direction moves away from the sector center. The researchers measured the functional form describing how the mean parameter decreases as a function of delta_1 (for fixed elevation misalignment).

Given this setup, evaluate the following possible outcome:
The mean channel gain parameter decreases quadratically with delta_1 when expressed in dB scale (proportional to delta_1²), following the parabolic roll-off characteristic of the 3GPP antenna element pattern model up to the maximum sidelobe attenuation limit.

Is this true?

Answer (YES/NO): YES